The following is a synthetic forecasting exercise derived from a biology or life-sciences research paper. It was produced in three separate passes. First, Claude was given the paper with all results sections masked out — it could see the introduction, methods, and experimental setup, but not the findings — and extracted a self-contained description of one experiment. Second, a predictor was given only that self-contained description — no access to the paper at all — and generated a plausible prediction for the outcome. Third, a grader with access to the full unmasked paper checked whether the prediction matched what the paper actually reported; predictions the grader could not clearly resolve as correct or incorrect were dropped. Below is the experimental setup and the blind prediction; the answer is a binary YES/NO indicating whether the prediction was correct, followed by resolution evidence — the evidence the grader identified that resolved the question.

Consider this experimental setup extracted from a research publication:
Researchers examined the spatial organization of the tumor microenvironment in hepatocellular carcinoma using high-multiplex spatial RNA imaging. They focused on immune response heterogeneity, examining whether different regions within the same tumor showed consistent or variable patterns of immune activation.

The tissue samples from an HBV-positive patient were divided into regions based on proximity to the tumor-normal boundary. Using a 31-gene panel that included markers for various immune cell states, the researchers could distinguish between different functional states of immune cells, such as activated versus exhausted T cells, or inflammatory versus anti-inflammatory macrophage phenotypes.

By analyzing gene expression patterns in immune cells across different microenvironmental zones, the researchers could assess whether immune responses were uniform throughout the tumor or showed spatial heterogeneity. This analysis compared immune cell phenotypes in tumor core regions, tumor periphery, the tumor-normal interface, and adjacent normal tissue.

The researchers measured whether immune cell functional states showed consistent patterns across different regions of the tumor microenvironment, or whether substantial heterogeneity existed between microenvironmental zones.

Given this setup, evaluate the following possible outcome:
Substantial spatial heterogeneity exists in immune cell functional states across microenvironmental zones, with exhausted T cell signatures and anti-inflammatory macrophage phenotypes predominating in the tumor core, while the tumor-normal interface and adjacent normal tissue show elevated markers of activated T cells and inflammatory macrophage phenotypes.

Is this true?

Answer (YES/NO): NO